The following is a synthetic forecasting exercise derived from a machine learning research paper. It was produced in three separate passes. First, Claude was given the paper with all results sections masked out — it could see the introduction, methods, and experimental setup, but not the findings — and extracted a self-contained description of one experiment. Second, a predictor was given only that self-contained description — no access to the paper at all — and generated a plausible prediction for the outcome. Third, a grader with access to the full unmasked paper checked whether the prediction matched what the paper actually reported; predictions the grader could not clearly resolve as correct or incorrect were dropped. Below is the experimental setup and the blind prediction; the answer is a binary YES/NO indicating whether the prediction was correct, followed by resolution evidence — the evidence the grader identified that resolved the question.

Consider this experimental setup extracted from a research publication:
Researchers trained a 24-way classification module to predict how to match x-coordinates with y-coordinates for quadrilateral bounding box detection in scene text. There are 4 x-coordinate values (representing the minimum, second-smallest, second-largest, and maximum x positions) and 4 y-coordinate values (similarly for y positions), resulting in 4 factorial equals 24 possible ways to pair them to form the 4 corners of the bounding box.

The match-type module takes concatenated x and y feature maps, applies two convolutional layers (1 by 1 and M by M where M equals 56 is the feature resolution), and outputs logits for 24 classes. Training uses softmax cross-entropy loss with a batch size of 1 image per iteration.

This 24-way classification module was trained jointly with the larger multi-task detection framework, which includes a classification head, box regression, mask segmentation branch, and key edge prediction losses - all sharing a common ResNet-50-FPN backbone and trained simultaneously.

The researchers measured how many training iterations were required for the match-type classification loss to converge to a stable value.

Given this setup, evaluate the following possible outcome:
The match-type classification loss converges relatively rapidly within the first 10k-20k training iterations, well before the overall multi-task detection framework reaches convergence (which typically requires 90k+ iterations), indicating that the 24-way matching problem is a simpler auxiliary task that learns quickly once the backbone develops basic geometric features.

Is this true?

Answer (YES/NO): NO